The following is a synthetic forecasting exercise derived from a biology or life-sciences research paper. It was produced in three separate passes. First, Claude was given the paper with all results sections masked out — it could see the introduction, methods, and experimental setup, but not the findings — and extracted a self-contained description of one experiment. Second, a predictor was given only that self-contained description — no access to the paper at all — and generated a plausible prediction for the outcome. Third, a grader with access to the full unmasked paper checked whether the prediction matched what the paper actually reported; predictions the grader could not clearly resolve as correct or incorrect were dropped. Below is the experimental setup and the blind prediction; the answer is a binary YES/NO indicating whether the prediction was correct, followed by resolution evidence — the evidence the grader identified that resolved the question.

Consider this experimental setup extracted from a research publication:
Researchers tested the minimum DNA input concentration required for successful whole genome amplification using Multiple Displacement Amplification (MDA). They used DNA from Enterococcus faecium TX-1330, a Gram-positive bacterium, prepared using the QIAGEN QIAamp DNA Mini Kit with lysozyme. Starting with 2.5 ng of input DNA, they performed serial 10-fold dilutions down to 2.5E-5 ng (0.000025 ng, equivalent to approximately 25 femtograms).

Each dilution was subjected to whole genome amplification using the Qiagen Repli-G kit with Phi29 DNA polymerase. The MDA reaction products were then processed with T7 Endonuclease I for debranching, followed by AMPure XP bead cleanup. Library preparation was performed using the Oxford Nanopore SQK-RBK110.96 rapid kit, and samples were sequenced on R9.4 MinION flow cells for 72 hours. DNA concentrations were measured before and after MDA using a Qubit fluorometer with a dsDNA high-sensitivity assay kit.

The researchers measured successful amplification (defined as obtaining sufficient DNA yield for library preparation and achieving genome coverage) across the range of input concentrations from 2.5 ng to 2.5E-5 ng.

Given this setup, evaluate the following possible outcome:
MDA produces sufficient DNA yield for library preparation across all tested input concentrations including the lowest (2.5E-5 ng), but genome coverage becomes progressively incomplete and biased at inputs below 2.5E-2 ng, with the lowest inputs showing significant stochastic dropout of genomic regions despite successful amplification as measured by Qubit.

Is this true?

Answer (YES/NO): NO